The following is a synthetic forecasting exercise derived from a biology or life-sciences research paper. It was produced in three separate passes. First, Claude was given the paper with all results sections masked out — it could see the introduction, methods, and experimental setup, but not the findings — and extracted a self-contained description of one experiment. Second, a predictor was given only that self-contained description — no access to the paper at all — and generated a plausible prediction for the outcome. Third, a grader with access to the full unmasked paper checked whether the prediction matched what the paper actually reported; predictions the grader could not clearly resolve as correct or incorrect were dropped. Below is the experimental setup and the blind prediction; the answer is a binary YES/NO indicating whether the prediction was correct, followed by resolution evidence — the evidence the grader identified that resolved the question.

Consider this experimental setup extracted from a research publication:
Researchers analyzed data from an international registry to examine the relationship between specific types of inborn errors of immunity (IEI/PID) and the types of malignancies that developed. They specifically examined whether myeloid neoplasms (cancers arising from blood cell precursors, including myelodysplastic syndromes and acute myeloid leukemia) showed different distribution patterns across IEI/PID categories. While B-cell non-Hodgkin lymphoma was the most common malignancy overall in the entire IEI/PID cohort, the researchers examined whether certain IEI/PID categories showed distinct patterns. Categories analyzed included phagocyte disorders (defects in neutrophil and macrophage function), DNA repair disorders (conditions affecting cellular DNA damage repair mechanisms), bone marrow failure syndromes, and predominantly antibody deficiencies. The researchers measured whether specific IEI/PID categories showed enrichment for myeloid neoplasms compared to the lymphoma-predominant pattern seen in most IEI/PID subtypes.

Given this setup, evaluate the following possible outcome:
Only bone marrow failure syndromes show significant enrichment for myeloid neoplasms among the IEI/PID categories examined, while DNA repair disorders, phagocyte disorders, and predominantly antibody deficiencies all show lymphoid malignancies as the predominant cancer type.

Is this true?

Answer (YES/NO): NO